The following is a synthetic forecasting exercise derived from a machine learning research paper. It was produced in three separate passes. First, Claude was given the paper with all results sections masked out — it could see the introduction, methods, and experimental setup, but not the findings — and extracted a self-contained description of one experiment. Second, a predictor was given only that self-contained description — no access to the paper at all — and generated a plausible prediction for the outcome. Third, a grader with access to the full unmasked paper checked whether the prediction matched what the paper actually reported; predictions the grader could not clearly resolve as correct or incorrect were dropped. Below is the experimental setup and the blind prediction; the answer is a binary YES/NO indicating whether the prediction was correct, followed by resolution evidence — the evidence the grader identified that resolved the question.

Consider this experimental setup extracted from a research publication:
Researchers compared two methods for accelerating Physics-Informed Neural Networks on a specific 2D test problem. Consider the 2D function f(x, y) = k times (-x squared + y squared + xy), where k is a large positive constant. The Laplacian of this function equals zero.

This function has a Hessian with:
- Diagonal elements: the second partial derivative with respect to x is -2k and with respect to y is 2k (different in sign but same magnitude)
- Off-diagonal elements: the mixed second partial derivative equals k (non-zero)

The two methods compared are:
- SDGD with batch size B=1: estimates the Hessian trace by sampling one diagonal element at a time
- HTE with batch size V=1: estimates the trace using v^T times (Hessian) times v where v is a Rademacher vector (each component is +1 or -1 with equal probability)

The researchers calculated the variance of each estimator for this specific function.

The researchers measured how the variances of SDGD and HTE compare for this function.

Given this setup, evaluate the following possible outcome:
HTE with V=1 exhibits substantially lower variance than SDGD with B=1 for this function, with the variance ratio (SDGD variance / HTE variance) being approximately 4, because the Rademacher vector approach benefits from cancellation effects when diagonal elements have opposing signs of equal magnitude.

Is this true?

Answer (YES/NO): NO